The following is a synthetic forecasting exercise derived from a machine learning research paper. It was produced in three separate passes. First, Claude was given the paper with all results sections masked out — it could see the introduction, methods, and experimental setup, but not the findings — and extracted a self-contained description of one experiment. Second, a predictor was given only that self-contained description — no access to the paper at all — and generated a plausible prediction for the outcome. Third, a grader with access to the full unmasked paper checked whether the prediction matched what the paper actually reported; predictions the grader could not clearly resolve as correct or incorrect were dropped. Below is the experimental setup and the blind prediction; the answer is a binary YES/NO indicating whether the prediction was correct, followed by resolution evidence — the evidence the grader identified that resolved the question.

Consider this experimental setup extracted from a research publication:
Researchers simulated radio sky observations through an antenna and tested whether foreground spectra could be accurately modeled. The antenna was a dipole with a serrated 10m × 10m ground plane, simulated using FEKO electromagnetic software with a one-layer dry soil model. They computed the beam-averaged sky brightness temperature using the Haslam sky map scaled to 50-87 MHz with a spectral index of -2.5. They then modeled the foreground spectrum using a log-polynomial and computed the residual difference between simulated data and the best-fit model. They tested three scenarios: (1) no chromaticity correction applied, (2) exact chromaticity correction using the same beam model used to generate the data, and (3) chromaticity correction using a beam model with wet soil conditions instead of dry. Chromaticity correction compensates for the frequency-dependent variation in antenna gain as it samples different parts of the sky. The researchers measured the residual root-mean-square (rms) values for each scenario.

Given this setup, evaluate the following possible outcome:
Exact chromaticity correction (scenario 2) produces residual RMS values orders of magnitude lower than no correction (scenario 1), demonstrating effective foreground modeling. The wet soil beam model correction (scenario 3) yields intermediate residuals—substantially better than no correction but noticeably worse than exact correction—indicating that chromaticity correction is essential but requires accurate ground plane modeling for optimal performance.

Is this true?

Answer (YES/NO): NO